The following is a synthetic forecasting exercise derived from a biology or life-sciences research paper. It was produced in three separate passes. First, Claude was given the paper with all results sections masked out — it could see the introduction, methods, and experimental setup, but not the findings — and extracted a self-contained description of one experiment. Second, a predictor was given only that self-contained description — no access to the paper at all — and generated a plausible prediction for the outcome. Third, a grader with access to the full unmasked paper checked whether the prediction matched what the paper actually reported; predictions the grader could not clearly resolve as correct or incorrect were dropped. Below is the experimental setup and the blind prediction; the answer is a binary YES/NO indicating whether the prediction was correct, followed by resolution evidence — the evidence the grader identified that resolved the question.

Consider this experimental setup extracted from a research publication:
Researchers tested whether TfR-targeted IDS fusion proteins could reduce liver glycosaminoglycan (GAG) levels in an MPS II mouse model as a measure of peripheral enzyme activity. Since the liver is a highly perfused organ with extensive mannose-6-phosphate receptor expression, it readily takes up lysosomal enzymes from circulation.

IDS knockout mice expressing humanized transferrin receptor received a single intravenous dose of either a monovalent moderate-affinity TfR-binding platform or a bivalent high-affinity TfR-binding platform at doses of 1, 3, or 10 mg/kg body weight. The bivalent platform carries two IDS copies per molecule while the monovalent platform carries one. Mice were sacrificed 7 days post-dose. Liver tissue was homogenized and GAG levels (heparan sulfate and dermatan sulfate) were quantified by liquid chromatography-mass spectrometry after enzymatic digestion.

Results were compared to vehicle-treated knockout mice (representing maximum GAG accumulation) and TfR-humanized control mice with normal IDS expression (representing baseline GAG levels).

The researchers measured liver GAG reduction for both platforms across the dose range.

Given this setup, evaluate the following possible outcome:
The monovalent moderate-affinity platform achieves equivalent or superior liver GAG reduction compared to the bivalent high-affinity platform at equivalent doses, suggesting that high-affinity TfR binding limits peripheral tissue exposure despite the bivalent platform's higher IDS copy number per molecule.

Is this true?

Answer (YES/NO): NO